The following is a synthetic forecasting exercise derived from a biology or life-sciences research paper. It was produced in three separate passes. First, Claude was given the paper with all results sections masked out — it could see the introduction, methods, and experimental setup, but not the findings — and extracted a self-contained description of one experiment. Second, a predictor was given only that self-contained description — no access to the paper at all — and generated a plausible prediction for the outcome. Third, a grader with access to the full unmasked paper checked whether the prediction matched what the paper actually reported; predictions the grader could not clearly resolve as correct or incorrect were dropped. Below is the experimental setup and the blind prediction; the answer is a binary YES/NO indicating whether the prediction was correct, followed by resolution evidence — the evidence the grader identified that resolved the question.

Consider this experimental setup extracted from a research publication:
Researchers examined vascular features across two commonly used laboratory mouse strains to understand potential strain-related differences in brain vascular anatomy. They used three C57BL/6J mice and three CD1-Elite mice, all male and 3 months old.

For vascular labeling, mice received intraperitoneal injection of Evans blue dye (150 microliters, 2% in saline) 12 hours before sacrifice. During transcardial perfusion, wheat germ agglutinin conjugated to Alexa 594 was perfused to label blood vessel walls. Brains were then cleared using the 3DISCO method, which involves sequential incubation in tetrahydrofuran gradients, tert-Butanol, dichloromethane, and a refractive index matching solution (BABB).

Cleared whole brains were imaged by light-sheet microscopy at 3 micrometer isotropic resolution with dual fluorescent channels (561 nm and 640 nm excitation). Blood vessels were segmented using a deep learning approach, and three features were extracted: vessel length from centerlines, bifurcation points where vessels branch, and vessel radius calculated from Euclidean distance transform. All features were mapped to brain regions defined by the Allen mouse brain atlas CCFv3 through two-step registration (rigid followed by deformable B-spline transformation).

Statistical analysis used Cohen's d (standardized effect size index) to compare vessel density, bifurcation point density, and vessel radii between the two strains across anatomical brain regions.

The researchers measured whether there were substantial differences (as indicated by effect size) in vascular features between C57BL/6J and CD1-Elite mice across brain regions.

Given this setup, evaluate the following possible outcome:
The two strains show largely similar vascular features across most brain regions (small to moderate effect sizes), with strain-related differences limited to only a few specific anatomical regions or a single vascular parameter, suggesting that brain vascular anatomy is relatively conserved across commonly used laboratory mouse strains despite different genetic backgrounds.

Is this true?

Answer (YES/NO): NO